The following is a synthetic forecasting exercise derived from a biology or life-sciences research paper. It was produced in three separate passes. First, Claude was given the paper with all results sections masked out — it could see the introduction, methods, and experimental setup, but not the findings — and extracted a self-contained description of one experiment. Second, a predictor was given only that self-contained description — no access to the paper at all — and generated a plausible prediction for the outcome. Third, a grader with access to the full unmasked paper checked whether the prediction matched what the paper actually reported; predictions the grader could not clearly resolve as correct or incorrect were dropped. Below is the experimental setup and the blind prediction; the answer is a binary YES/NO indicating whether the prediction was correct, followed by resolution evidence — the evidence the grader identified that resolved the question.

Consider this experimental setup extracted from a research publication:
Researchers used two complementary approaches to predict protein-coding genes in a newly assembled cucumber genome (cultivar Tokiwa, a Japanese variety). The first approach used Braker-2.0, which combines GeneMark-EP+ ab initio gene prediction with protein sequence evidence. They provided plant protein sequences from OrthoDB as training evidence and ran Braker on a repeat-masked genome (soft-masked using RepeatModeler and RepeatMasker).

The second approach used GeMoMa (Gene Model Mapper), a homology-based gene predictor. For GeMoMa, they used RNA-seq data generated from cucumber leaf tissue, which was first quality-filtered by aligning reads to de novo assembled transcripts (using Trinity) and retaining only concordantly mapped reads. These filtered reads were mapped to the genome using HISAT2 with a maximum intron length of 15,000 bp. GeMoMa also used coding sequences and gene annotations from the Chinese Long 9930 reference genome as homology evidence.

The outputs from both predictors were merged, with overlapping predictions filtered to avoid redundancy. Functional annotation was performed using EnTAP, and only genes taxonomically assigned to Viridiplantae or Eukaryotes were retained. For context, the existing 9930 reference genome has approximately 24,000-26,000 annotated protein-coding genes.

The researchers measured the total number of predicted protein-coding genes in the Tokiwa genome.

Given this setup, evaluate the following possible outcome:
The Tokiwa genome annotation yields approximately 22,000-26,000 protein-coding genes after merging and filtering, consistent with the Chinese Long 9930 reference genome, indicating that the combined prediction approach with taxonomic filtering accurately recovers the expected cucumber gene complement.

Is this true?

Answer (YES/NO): NO